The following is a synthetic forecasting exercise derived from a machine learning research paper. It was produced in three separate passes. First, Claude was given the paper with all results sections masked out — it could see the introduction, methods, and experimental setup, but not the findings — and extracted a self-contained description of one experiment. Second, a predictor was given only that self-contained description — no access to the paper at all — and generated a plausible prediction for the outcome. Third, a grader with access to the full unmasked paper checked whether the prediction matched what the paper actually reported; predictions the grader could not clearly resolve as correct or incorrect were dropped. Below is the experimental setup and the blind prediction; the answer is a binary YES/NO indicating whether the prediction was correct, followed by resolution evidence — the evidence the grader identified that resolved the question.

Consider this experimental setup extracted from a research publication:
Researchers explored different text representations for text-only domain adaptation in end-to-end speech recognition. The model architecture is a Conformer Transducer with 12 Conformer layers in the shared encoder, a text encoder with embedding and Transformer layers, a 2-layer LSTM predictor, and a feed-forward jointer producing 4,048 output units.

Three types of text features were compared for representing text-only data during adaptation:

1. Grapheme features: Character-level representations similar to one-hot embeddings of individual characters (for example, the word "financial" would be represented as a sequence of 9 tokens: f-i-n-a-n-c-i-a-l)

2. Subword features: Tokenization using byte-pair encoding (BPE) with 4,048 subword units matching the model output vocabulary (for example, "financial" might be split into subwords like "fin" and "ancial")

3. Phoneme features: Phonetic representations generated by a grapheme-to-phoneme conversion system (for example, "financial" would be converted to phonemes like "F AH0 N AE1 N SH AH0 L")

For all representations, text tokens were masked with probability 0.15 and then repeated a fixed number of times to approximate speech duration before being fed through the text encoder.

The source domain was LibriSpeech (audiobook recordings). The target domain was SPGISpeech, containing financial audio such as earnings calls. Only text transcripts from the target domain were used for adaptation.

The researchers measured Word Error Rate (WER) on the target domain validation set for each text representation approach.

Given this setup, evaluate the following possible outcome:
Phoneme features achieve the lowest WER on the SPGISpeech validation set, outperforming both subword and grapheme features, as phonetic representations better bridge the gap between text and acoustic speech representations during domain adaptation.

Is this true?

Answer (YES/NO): YES